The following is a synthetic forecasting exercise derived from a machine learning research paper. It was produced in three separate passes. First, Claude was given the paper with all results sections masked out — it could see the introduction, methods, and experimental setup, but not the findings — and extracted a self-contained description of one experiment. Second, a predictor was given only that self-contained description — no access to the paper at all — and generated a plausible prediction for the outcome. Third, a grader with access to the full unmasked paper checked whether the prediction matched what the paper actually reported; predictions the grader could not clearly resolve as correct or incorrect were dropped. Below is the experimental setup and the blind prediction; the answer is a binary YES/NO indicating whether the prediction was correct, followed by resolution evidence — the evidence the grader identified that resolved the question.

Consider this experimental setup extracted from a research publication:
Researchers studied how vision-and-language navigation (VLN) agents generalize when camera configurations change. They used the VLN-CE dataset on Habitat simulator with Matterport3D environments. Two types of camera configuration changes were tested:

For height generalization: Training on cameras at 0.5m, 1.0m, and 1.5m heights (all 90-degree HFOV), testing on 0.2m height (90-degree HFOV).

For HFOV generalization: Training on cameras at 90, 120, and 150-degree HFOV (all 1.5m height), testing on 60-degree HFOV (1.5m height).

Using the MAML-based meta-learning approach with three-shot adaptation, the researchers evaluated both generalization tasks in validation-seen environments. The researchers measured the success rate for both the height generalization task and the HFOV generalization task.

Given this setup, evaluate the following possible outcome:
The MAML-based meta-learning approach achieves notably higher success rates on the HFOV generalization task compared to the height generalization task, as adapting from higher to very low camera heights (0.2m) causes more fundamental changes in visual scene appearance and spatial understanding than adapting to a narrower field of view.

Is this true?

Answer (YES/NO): NO